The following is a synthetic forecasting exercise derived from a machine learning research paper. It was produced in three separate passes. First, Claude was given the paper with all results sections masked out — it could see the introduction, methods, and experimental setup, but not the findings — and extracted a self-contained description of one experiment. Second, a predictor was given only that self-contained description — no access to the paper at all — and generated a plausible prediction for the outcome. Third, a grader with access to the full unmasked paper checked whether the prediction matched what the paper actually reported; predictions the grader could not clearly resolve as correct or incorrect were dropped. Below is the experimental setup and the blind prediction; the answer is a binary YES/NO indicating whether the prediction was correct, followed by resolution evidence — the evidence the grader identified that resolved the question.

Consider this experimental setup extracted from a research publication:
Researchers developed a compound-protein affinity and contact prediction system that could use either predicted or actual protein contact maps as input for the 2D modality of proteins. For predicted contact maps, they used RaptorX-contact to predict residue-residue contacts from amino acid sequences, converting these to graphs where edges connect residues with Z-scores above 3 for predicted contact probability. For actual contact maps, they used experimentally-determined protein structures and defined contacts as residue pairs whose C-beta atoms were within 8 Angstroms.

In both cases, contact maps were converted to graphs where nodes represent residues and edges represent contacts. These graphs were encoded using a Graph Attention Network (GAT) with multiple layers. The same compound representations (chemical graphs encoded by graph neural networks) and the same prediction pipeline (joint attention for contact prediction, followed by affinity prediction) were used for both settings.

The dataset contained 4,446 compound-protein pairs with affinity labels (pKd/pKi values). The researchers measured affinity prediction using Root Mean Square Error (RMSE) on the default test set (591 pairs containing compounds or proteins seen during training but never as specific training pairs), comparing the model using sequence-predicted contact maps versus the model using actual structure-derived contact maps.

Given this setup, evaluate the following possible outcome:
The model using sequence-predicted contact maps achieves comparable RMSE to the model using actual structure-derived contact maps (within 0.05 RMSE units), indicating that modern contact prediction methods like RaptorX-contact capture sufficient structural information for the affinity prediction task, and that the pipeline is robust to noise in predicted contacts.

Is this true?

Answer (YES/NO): NO